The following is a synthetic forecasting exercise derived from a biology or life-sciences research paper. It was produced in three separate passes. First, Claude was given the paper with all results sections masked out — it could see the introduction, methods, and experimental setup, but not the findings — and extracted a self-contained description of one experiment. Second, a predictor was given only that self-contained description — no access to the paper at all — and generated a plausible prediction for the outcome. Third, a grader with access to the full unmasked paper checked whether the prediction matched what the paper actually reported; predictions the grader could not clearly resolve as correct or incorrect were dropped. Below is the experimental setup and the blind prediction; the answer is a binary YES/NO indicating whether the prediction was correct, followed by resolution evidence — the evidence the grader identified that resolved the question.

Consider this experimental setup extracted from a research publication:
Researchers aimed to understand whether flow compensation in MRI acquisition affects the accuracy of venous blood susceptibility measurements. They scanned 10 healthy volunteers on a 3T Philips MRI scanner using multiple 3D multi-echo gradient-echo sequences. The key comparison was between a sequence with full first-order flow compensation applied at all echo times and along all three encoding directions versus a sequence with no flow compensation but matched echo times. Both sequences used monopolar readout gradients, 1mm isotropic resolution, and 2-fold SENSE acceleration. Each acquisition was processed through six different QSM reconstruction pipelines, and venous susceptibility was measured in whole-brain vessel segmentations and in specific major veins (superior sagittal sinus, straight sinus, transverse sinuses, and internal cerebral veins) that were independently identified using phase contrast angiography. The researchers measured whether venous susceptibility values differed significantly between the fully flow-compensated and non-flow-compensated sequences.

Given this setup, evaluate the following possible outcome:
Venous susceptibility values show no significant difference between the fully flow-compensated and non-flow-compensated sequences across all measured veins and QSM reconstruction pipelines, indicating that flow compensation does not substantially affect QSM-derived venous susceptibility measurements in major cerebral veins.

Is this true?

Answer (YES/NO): YES